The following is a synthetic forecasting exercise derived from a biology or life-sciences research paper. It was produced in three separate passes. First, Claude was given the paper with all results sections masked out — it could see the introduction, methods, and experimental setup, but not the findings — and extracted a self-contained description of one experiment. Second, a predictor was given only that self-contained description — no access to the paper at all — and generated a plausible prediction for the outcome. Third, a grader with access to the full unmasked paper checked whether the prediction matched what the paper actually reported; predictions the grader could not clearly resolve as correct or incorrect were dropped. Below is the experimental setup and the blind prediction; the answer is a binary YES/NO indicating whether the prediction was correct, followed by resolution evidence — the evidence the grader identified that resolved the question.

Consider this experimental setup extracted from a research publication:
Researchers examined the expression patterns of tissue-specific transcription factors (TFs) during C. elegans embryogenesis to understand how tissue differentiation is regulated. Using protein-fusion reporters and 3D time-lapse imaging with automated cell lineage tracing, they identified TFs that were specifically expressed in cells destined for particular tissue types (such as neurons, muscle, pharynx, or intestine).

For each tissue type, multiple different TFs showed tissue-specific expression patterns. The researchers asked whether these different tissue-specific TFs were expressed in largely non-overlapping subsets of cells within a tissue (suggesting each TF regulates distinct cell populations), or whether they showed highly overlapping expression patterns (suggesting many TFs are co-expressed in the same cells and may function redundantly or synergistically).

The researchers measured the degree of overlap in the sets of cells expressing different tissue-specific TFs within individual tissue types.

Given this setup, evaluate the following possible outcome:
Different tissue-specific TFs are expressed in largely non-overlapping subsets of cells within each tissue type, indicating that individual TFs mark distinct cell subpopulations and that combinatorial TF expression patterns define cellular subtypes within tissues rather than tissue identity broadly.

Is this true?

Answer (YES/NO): NO